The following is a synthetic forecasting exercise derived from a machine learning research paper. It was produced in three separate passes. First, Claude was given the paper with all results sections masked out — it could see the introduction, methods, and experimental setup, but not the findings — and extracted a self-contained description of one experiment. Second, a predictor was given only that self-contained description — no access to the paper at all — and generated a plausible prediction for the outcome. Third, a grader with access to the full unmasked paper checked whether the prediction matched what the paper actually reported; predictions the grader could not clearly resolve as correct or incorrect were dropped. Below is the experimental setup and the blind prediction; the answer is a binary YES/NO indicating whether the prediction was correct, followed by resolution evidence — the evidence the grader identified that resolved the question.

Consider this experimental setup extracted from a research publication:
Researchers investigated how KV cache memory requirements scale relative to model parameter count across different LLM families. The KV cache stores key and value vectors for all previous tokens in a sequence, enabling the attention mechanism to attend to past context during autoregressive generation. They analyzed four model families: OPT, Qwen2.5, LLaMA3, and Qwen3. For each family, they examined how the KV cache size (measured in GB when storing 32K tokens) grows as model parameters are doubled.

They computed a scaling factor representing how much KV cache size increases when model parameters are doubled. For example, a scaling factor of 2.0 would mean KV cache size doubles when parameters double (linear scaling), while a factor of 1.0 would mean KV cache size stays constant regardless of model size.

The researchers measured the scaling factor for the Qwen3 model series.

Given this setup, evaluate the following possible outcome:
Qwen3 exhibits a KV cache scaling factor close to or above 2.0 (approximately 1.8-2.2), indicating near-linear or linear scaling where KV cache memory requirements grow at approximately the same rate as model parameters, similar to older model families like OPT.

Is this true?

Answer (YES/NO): NO